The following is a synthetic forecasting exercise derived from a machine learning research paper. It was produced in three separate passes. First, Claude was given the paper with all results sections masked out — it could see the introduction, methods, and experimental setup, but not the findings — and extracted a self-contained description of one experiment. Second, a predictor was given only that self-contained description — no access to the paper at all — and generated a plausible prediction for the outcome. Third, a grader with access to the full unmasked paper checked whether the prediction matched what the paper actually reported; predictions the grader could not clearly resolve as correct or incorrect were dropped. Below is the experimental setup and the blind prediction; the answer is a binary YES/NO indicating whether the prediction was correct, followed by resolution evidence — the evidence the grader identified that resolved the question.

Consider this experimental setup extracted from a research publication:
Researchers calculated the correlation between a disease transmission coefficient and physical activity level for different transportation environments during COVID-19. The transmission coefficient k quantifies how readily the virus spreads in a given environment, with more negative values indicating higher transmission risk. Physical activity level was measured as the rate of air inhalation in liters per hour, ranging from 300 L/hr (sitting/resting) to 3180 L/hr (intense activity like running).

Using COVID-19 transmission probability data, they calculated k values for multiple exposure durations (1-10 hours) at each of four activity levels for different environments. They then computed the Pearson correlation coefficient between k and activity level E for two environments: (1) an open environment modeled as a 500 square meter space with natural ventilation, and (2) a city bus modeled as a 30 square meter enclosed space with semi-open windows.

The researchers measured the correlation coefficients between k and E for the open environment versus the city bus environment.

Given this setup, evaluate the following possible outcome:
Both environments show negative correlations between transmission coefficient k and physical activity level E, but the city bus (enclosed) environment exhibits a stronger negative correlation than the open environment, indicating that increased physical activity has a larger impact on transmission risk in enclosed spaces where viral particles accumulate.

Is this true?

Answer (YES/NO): YES